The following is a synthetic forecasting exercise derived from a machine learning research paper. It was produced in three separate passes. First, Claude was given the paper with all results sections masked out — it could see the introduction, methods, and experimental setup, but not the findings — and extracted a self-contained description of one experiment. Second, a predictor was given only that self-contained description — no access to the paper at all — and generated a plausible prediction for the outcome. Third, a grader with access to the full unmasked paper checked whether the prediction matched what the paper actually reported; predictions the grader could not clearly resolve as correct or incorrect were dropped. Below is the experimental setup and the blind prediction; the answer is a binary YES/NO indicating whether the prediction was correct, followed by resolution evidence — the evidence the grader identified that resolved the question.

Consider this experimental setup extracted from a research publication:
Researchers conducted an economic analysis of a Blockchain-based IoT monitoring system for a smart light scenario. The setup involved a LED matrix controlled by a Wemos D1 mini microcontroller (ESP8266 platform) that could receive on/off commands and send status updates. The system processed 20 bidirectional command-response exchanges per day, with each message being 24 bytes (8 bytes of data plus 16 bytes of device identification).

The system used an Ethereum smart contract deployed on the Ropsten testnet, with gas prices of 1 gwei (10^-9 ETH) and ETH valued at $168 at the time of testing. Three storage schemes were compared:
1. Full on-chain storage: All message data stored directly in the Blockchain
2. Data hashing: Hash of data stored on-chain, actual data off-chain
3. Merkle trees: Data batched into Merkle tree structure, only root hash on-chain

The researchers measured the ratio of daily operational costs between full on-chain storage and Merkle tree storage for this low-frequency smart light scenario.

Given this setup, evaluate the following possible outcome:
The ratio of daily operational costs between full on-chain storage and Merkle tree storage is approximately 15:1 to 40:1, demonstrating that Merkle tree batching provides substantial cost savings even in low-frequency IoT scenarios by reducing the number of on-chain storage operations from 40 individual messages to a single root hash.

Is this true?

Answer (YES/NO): NO